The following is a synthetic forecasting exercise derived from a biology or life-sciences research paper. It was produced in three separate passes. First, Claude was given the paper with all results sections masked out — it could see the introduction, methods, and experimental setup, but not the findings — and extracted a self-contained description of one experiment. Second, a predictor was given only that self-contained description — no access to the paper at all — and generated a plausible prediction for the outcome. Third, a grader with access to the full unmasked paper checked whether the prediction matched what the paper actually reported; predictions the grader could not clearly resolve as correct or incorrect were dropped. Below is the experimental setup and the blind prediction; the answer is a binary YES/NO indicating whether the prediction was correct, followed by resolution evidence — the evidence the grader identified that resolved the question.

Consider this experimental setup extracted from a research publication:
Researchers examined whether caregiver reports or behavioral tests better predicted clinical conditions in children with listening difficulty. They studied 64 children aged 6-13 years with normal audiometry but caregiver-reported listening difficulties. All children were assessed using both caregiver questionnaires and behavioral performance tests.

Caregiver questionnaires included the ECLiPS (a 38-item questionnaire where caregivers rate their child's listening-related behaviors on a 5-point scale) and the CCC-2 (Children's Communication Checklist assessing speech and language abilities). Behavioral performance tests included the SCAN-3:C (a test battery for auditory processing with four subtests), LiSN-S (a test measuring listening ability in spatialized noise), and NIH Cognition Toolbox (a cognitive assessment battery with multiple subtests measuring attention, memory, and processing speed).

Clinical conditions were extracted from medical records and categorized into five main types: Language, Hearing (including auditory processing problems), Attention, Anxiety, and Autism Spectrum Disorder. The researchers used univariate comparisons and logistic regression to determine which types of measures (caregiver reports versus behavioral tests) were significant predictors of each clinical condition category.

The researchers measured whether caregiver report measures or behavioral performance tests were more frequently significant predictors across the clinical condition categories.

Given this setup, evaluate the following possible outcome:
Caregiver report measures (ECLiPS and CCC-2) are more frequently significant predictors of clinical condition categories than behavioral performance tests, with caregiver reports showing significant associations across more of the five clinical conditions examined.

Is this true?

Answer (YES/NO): NO